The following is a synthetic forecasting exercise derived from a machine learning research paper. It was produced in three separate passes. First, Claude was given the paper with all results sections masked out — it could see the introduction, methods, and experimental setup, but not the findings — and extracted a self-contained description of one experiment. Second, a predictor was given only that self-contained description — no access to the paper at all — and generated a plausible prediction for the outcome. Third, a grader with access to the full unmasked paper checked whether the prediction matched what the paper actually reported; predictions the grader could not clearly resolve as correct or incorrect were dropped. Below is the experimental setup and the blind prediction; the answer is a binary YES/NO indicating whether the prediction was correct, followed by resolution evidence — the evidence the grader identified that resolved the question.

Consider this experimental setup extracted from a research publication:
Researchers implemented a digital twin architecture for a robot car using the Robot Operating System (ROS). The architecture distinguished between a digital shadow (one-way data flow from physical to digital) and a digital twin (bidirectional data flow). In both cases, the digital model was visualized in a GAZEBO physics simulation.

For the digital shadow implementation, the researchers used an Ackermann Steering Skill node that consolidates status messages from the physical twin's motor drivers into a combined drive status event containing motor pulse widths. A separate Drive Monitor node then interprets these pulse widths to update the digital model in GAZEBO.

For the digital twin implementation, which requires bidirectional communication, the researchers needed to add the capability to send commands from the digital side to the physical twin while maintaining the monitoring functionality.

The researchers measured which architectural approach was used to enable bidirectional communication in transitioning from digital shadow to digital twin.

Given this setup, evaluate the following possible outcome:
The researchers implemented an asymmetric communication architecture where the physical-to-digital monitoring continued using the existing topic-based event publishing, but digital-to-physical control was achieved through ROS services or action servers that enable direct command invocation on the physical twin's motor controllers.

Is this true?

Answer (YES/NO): NO